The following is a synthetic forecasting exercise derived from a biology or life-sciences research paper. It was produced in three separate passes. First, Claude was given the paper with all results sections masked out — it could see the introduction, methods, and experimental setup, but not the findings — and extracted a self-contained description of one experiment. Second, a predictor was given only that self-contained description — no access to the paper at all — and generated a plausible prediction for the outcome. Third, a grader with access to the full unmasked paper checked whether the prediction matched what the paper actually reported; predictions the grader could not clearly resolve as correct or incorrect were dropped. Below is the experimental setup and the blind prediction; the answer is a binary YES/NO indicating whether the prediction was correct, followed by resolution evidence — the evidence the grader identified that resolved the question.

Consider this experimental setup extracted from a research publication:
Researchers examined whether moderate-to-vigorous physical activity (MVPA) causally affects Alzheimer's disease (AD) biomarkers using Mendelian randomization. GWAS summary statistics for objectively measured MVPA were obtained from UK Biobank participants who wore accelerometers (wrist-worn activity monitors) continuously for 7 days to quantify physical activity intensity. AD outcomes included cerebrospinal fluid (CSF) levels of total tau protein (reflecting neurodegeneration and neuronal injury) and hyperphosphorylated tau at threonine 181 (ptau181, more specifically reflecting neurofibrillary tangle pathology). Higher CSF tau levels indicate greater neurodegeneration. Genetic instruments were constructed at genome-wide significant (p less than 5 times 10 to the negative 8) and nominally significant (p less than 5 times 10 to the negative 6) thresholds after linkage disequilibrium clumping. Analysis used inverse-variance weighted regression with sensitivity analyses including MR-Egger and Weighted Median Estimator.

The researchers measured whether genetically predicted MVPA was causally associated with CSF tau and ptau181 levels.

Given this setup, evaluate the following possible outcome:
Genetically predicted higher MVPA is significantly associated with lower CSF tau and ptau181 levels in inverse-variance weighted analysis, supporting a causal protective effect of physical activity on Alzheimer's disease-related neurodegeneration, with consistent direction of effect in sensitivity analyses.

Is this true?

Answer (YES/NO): NO